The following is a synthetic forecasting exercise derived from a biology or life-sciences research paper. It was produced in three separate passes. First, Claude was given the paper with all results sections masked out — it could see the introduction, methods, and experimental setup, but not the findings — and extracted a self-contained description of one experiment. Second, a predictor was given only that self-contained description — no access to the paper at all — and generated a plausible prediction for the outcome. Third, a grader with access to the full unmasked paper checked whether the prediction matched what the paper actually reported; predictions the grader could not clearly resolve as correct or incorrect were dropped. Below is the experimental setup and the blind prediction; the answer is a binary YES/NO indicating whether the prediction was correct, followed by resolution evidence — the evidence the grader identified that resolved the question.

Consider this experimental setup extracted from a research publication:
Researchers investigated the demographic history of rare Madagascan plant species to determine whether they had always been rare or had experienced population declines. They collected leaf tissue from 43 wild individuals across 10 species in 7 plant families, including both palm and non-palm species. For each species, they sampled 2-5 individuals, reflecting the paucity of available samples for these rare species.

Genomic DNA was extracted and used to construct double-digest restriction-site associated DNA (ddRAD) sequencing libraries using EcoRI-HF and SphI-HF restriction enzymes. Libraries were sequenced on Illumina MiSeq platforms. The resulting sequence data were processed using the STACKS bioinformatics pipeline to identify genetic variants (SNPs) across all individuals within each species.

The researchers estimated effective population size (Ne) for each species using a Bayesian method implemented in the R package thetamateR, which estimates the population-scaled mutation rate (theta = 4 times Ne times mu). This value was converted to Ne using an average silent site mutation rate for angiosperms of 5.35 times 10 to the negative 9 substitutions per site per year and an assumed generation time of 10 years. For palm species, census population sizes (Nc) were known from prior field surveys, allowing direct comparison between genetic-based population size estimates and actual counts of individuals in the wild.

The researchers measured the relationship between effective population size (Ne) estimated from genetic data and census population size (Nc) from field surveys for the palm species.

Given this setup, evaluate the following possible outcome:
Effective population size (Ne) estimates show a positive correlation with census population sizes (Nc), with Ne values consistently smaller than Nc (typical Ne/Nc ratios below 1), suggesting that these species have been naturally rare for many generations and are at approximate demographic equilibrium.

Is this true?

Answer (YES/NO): NO